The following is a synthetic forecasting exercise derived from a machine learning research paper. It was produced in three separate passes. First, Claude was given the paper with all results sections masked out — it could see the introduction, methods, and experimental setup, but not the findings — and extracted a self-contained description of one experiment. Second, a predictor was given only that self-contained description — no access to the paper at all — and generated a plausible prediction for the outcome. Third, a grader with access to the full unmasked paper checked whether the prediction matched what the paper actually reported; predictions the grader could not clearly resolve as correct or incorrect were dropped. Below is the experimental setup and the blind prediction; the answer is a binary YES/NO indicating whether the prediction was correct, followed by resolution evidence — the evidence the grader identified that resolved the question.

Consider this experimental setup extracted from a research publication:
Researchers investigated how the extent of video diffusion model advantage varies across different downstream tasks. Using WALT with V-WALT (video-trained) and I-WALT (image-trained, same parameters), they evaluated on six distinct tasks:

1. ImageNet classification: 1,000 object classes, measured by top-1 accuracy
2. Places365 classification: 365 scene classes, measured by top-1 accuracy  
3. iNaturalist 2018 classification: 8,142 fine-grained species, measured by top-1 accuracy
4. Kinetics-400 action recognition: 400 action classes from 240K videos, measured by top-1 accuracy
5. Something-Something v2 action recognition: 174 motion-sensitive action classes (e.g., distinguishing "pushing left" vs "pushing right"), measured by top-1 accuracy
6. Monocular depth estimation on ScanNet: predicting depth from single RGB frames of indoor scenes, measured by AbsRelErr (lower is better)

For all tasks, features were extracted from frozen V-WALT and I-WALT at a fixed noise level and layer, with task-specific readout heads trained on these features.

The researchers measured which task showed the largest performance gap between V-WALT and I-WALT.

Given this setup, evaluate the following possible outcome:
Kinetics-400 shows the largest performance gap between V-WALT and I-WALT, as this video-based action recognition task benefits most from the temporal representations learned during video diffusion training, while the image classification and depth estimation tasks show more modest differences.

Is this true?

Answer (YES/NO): NO